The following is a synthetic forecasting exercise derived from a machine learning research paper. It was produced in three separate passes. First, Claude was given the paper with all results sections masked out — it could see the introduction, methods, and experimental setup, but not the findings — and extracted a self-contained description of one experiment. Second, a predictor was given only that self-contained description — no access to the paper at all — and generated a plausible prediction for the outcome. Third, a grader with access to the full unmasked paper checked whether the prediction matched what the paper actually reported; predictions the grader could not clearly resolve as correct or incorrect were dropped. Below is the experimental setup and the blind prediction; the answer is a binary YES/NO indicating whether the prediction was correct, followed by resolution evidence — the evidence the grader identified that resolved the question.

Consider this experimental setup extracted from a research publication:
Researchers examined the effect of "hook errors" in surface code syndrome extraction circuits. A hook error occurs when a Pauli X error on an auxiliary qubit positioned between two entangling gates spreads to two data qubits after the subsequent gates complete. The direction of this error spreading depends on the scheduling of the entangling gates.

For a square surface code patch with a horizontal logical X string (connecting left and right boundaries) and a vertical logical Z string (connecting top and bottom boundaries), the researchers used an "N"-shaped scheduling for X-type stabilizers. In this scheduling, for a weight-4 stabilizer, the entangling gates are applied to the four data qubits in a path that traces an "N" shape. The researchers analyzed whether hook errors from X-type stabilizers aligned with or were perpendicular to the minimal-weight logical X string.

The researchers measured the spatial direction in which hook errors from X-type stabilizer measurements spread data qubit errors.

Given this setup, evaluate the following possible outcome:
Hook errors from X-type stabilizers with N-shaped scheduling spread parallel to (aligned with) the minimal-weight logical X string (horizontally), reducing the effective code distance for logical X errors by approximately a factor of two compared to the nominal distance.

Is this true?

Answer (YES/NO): NO